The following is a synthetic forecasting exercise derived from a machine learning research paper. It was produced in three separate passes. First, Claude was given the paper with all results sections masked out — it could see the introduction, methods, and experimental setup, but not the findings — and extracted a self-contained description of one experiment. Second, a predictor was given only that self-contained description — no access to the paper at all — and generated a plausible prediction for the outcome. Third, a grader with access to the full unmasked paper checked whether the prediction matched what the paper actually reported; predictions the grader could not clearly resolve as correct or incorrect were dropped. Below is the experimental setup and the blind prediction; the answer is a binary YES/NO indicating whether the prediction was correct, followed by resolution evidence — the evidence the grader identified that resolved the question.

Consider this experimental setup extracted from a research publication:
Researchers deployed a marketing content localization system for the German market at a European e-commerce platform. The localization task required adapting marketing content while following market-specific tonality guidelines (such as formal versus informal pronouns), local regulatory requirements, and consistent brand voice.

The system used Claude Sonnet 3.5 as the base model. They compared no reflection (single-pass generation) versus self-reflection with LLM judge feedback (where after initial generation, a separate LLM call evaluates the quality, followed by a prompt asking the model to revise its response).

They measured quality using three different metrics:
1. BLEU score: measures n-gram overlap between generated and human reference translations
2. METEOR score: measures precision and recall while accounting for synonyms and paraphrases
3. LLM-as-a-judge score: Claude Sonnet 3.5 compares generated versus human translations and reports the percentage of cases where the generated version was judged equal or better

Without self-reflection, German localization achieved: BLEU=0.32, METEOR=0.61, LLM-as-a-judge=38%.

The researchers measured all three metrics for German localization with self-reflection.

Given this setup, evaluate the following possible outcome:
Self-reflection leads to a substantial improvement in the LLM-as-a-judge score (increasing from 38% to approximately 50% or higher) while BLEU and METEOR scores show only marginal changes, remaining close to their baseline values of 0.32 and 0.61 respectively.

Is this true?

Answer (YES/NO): NO